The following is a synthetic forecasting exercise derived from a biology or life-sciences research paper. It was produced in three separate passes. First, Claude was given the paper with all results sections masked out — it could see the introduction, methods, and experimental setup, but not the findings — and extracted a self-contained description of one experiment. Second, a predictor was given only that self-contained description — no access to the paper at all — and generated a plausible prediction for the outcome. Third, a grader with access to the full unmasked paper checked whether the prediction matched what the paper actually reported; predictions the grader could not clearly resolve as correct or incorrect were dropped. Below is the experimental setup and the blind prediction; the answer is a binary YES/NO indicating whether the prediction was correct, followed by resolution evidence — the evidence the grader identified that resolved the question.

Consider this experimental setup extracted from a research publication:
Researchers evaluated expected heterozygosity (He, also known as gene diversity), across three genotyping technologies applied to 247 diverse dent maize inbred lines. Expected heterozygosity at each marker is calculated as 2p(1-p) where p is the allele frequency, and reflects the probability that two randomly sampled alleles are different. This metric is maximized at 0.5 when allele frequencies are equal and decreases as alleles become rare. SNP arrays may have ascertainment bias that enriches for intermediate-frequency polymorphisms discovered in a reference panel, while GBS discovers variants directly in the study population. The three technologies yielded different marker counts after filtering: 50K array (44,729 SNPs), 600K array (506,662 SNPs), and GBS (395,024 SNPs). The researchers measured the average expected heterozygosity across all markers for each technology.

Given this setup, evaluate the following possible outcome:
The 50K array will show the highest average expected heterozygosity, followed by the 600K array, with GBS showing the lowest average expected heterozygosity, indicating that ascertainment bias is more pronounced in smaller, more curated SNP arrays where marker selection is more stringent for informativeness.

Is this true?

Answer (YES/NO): YES